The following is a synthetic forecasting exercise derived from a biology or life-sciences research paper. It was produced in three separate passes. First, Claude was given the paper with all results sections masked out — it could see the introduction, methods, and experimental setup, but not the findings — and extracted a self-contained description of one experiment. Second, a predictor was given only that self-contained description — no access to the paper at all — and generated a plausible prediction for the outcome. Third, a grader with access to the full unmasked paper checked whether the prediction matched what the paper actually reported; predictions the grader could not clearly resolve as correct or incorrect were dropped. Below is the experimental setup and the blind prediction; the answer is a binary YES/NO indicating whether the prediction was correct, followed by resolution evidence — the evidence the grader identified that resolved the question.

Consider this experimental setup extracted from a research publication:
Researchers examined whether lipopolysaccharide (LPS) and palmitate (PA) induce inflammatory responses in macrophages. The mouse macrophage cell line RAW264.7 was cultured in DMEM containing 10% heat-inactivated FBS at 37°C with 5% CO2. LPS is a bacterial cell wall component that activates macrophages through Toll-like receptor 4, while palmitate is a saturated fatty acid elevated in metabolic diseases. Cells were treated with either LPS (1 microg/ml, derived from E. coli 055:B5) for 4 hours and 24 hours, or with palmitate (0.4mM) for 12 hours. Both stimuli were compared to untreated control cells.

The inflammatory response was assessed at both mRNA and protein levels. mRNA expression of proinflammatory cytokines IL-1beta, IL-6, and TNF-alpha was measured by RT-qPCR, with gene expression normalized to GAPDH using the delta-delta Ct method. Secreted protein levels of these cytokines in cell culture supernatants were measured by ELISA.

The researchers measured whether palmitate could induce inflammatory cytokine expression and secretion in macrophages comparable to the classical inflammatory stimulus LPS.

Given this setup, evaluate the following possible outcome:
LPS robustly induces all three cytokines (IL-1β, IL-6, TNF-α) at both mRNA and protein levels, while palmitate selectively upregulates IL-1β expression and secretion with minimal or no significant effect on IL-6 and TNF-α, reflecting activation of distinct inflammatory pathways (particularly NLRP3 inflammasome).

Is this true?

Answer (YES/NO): NO